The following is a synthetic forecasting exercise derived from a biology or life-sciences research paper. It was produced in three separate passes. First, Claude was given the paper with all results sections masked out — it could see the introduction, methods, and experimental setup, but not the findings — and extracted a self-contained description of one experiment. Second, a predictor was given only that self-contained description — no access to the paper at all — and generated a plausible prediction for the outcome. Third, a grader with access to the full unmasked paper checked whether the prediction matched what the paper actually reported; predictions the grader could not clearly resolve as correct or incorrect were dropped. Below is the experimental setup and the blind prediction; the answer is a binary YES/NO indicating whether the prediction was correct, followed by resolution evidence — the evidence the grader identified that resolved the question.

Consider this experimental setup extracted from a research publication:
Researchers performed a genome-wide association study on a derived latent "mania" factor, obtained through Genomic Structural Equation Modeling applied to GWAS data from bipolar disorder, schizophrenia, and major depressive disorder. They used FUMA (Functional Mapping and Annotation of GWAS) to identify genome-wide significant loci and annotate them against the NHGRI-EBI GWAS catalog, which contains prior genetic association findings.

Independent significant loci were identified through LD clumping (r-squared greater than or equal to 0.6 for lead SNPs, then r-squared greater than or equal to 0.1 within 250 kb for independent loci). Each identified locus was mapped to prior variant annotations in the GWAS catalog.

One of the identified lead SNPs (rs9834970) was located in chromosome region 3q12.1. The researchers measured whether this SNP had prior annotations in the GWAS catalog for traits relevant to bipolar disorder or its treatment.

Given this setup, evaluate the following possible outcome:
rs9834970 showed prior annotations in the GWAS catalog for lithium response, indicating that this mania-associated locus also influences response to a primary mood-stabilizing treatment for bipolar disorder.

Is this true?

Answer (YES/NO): YES